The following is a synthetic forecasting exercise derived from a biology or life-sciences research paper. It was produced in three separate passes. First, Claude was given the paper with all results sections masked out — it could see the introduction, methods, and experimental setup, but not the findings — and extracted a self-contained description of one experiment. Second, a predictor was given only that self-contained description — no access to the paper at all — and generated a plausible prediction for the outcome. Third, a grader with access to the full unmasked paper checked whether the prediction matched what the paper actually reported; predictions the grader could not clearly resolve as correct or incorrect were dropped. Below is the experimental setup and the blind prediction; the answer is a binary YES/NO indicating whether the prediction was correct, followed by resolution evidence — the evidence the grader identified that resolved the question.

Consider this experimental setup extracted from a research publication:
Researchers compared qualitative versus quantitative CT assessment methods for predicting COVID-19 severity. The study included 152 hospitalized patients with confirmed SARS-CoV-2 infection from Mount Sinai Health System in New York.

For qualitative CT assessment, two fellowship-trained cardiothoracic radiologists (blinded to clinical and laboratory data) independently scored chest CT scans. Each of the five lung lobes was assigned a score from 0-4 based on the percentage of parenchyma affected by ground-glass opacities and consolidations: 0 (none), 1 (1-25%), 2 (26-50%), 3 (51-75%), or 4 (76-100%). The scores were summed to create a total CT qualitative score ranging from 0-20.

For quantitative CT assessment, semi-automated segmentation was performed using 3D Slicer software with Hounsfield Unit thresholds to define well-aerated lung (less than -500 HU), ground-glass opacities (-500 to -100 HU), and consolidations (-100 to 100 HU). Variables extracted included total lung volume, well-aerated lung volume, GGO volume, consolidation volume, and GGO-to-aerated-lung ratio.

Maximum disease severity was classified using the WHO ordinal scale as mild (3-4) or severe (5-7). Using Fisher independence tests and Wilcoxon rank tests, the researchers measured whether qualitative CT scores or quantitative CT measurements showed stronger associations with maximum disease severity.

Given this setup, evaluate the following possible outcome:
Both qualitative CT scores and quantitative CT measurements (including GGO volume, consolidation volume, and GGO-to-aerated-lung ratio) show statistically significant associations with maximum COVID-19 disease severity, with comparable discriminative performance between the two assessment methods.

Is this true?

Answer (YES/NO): NO